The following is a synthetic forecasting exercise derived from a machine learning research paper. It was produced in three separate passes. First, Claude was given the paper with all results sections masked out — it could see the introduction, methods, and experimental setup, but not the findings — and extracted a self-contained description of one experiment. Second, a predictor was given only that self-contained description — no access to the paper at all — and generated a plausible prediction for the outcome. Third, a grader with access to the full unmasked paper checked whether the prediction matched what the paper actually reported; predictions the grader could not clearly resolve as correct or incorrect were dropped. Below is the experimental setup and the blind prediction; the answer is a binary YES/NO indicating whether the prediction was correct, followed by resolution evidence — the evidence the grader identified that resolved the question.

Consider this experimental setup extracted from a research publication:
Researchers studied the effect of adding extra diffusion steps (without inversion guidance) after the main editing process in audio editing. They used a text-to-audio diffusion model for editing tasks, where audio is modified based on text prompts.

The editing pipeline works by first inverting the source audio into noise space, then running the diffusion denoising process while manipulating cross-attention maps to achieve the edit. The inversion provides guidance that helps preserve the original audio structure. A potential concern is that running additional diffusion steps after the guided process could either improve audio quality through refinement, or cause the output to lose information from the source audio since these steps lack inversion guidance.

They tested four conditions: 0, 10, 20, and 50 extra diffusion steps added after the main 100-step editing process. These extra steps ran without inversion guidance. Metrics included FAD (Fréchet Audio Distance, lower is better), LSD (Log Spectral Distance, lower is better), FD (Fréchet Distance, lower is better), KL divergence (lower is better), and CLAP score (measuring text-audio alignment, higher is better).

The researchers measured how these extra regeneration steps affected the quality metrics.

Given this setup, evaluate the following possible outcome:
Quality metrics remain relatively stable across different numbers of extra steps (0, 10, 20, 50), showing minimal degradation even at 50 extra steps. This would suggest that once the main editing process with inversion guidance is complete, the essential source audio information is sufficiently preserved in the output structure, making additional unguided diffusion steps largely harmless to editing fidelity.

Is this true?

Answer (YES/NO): NO